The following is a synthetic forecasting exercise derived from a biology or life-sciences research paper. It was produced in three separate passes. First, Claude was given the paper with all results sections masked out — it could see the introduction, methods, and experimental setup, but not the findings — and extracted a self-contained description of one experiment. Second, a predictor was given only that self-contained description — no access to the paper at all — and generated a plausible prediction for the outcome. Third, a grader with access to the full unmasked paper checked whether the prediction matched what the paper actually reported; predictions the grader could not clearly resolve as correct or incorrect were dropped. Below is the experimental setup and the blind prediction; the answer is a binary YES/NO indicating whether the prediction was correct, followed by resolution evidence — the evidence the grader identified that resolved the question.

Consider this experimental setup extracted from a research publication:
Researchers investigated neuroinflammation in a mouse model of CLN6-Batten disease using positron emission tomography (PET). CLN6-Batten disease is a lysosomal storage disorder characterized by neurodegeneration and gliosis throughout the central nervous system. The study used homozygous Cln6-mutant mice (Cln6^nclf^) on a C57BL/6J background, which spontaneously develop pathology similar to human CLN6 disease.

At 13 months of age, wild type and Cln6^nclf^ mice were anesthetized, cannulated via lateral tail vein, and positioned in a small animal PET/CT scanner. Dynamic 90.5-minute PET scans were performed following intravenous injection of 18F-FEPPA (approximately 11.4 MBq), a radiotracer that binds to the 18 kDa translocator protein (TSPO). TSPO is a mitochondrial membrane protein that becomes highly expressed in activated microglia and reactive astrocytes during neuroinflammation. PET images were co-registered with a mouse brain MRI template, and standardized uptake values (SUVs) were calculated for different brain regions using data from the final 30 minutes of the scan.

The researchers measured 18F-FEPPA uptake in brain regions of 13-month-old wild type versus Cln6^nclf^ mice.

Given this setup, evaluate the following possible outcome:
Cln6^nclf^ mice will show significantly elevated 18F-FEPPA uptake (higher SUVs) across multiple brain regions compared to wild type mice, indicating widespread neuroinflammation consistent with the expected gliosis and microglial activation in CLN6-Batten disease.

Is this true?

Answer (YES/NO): NO